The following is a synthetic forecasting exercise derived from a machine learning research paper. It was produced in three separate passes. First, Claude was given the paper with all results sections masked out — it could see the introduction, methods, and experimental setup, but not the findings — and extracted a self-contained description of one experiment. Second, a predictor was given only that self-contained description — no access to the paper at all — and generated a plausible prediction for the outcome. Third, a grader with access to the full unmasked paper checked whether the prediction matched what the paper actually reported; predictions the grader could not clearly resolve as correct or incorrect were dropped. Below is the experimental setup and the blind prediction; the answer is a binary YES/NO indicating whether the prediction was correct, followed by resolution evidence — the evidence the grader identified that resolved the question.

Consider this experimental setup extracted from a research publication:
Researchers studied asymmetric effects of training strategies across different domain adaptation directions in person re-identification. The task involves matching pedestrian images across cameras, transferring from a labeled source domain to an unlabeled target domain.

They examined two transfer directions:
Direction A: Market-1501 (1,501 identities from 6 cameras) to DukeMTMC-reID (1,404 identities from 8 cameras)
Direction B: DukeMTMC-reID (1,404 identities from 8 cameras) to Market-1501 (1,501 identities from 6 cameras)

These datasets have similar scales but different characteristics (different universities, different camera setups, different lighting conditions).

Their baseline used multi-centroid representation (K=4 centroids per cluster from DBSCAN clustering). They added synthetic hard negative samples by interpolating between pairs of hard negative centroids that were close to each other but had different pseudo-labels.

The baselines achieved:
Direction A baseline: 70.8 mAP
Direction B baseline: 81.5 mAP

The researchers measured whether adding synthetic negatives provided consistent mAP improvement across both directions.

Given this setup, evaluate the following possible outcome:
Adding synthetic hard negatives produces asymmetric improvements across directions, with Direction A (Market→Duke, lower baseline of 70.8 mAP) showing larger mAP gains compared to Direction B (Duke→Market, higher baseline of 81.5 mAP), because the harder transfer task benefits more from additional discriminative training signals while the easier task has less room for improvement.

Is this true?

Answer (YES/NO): NO